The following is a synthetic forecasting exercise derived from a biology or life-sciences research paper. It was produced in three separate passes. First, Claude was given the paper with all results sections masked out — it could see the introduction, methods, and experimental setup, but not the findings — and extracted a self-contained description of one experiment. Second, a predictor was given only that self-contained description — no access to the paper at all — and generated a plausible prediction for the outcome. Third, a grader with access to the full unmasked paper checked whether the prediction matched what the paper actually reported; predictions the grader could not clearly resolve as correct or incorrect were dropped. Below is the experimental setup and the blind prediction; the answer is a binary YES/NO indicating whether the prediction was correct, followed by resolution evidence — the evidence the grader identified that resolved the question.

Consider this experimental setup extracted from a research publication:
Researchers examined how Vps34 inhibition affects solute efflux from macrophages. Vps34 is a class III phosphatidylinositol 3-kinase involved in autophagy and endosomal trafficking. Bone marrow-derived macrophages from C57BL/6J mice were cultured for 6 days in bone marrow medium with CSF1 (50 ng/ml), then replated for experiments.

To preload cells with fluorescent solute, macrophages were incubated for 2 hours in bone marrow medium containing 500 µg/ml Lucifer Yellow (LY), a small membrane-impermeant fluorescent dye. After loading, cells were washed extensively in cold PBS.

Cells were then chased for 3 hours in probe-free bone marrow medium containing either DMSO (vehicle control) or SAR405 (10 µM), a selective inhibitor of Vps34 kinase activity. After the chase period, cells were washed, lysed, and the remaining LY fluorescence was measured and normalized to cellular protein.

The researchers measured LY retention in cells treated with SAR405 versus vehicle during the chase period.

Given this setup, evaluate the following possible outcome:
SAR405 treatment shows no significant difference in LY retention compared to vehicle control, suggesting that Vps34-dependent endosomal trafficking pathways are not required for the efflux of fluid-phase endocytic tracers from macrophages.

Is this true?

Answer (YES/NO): NO